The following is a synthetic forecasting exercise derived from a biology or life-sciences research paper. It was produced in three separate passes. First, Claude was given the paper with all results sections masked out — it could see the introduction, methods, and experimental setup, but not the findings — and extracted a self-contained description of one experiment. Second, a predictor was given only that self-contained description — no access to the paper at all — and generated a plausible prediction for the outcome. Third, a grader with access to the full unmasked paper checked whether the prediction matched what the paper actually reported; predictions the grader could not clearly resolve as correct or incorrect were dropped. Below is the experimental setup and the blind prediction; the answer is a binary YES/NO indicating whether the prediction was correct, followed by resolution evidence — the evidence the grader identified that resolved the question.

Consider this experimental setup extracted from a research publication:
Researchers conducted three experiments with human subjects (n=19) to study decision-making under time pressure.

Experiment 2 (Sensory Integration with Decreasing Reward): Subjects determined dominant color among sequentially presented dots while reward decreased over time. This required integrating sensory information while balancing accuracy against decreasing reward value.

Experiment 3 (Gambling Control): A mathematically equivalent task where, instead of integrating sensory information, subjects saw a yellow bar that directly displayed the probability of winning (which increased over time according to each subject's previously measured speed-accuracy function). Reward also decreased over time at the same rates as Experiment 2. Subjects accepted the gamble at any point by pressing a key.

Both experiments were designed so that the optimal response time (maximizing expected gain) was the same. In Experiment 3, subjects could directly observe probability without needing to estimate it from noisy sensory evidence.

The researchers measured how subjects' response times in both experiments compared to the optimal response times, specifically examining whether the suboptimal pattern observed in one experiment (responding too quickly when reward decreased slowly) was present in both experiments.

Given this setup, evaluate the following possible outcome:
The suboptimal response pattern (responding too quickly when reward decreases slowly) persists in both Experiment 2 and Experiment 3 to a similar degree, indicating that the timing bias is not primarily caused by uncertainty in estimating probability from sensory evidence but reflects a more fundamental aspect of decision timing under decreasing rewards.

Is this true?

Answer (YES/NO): NO